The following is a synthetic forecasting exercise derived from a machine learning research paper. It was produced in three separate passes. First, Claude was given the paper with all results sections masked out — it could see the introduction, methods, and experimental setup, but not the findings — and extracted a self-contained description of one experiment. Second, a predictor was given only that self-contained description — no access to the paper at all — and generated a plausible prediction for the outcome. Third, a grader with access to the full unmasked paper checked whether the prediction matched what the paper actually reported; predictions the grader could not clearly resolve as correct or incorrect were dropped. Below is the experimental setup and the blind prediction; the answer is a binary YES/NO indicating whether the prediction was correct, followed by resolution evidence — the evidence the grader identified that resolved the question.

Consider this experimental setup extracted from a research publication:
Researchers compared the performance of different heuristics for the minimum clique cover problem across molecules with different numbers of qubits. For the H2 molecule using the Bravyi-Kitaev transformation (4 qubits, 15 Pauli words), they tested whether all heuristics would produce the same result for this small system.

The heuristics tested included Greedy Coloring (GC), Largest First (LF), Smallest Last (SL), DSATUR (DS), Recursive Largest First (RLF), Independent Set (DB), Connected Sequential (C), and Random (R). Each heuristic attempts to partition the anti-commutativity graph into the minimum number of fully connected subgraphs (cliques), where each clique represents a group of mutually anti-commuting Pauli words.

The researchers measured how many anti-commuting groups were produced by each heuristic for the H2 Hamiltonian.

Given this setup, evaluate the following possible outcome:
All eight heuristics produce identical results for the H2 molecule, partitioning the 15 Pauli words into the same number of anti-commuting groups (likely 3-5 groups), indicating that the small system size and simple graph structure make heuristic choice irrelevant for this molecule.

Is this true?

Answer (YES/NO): NO